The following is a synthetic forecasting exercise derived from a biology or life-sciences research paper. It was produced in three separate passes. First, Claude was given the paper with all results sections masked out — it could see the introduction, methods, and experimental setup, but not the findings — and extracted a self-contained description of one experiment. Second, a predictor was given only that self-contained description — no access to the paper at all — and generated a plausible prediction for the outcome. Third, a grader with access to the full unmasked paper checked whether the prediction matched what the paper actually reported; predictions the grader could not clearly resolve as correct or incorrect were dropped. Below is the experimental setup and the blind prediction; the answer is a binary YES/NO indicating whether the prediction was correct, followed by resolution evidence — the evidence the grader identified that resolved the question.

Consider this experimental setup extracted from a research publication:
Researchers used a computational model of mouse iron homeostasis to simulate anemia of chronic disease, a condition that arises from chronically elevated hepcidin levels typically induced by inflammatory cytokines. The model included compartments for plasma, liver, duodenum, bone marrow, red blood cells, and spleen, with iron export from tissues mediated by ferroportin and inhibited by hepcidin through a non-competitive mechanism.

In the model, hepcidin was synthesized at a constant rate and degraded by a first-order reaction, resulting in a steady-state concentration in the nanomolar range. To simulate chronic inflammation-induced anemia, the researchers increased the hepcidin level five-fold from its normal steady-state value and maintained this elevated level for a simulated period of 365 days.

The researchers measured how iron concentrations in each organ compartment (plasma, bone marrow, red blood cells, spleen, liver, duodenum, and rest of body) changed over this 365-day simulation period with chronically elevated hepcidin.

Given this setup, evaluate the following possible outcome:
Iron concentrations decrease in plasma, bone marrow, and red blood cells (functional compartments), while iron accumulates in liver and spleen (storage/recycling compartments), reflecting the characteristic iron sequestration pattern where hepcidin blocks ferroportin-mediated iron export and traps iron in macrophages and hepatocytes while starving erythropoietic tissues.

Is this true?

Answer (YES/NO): YES